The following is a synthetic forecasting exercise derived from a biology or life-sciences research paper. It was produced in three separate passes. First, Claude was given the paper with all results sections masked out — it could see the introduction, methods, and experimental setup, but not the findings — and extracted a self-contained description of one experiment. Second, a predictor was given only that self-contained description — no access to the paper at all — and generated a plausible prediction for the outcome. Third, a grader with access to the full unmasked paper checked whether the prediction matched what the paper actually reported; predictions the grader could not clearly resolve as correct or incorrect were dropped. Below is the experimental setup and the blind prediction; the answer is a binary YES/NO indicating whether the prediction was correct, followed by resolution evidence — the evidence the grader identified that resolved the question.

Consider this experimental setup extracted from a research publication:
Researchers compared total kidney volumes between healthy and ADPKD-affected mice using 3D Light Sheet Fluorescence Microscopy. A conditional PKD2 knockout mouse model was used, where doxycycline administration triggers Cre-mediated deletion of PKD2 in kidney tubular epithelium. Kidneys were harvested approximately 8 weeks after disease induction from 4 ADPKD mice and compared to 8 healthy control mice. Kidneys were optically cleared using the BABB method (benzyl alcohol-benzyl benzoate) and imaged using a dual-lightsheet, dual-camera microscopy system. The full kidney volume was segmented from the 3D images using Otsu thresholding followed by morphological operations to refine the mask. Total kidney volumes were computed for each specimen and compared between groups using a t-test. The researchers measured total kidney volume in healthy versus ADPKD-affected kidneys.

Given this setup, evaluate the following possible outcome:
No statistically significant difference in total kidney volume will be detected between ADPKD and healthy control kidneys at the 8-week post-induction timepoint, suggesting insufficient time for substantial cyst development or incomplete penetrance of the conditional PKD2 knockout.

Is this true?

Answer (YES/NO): NO